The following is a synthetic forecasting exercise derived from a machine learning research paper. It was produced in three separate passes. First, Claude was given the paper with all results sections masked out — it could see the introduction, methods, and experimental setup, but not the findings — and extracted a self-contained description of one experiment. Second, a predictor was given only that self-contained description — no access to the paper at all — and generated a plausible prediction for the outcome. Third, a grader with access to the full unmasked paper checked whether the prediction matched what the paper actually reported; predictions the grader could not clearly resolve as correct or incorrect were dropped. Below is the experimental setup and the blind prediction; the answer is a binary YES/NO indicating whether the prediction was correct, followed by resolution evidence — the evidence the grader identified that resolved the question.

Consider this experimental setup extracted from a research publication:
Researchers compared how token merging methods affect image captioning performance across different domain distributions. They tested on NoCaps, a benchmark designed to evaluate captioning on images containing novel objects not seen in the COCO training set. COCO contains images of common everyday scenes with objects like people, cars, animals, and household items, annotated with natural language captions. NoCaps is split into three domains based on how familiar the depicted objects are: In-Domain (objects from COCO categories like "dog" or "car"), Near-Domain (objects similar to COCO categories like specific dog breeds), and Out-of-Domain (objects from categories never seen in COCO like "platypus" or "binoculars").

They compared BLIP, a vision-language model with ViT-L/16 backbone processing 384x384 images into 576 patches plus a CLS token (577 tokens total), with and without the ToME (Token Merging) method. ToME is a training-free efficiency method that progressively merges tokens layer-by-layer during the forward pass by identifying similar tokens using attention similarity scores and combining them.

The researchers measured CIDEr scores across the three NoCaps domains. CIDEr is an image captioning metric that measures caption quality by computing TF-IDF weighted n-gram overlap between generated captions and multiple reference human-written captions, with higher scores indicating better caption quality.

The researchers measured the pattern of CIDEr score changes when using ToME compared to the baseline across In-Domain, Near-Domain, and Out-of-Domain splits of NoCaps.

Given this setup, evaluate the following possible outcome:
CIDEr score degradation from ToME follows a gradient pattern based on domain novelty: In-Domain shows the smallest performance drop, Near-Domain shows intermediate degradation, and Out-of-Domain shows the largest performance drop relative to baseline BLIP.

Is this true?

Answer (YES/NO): YES